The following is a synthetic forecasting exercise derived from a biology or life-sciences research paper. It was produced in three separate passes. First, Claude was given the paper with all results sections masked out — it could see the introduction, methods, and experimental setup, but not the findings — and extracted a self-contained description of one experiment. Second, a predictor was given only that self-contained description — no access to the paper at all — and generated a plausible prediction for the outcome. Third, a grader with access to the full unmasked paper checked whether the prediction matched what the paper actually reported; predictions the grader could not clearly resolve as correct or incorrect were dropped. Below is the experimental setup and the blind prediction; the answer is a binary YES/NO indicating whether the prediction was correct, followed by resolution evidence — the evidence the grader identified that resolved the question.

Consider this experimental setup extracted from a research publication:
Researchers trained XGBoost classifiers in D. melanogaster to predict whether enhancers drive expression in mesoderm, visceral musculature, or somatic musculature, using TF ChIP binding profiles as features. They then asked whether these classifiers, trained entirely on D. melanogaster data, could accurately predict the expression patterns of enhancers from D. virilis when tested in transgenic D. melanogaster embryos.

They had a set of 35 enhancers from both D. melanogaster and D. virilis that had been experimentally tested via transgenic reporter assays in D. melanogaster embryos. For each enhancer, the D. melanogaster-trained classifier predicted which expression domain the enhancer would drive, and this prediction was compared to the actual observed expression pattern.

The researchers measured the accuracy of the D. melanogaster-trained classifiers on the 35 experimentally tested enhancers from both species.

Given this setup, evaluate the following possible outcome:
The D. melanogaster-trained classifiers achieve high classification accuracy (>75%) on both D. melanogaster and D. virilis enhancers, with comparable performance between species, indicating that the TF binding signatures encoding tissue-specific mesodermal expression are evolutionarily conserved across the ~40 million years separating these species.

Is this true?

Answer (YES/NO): NO